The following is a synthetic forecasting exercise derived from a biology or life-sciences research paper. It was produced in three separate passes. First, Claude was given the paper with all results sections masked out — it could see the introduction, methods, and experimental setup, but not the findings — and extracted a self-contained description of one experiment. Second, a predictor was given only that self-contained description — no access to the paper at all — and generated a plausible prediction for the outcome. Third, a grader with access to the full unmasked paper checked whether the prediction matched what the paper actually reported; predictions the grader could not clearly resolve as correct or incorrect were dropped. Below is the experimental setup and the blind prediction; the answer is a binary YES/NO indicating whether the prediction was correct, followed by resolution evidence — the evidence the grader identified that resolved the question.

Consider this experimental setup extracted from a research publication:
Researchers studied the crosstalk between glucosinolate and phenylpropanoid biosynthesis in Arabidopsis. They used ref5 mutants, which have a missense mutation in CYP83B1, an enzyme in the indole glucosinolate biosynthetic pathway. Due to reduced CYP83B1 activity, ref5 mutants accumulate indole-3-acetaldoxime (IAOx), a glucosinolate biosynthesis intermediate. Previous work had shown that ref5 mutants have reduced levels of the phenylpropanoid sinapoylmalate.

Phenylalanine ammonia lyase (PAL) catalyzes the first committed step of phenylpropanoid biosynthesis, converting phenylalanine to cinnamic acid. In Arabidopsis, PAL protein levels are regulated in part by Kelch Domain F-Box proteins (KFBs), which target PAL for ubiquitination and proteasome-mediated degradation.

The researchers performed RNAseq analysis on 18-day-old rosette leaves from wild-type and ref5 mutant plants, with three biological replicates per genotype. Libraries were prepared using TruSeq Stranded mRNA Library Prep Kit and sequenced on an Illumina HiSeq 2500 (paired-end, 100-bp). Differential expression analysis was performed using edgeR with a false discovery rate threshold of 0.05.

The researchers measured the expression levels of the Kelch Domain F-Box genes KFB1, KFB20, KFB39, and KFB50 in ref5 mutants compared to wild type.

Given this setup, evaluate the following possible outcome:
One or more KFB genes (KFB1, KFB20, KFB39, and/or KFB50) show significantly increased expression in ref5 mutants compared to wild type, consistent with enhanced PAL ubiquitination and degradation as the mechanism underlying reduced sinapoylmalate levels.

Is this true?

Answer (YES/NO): YES